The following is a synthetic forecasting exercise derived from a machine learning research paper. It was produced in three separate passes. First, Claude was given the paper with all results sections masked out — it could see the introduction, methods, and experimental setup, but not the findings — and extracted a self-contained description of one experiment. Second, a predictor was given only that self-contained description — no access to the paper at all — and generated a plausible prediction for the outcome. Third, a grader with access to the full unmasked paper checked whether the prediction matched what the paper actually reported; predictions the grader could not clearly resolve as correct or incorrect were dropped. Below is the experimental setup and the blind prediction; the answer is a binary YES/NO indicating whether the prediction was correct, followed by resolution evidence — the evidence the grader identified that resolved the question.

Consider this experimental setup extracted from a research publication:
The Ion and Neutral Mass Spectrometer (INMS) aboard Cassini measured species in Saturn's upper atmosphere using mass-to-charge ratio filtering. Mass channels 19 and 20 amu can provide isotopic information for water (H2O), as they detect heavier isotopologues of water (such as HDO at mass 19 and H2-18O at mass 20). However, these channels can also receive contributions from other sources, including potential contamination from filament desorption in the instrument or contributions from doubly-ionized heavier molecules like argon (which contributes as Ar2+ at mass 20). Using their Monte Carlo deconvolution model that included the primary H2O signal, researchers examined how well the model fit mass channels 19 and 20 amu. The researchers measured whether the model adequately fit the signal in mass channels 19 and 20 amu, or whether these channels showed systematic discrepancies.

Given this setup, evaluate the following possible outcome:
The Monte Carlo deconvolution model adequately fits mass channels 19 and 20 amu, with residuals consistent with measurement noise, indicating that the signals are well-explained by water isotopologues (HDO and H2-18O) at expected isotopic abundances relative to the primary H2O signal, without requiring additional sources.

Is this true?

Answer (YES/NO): NO